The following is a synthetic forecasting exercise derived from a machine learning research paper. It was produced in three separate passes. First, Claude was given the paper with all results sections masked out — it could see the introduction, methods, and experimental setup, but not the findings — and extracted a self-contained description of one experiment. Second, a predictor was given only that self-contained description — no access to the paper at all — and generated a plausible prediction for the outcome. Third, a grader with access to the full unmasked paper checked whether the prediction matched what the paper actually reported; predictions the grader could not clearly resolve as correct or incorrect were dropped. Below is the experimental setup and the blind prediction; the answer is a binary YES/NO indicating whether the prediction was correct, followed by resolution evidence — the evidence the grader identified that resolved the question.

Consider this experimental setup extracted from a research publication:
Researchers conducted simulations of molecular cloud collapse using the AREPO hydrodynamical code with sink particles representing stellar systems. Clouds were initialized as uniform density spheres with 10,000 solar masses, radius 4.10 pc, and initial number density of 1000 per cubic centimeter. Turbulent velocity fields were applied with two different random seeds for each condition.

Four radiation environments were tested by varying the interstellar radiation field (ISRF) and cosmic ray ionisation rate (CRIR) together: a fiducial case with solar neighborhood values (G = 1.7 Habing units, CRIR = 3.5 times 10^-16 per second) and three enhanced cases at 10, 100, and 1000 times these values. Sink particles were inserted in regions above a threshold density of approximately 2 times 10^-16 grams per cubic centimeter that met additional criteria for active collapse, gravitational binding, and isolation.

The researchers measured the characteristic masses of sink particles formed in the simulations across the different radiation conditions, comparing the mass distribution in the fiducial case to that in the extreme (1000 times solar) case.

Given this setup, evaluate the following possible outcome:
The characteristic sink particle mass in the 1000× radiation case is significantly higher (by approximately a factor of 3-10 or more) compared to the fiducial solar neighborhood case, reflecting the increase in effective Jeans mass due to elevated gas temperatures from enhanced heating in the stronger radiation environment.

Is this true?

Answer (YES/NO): NO